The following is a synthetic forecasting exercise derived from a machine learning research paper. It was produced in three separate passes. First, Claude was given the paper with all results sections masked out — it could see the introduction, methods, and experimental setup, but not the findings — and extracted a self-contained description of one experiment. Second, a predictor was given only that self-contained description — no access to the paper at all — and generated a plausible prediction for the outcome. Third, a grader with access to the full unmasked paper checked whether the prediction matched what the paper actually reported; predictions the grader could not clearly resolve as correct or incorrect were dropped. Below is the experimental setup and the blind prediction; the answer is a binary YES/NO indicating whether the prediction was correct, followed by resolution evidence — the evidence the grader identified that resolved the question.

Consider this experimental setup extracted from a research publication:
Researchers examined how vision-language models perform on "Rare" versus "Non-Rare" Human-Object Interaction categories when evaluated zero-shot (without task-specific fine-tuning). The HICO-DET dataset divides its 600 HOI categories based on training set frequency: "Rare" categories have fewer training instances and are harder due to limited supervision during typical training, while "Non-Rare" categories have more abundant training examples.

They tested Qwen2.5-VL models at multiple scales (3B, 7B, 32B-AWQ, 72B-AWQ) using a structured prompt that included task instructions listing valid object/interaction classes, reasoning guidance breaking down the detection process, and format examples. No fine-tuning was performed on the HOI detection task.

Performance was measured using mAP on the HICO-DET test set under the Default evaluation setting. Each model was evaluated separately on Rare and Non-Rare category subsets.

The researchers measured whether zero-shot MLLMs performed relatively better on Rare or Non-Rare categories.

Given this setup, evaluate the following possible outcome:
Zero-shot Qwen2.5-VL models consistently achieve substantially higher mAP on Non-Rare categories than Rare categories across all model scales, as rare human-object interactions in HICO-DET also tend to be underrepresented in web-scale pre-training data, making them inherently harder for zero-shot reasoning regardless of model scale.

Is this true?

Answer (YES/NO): NO